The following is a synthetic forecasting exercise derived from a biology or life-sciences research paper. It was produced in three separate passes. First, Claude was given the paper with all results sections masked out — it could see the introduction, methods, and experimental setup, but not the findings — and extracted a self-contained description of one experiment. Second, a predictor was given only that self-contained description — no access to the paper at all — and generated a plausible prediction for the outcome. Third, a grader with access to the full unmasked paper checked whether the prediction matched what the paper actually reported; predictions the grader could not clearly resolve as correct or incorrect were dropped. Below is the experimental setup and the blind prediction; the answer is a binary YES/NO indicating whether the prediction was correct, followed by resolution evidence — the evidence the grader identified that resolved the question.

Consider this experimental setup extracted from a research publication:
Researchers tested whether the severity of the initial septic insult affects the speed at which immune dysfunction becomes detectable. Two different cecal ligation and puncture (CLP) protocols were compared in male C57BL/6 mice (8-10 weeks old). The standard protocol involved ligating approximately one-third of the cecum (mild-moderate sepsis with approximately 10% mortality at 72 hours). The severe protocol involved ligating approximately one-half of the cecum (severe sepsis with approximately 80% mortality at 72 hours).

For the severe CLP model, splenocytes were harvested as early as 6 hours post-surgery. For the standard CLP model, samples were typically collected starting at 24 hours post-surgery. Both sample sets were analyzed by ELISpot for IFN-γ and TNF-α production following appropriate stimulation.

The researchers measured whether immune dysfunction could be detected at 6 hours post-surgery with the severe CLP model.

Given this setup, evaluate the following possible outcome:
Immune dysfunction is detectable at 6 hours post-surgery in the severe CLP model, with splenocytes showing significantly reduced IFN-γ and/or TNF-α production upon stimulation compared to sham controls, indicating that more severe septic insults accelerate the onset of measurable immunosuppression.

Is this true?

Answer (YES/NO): YES